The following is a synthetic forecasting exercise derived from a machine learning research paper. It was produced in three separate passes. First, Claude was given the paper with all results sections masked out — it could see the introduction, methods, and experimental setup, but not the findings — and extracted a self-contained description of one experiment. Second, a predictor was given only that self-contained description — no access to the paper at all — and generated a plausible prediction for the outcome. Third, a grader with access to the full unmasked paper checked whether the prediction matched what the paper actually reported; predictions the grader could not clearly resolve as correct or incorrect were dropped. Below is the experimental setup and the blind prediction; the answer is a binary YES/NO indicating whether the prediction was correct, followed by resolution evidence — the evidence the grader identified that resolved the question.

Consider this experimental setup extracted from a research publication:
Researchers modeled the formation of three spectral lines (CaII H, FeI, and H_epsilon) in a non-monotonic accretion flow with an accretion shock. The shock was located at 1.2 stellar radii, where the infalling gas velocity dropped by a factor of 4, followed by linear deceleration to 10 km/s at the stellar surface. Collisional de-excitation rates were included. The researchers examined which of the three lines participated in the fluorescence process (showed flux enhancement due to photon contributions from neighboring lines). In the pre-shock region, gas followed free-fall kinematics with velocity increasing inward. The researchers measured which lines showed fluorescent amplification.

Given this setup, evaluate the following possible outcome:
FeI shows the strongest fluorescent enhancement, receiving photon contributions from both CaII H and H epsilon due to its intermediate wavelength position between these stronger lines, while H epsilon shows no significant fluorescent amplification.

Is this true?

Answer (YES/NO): NO